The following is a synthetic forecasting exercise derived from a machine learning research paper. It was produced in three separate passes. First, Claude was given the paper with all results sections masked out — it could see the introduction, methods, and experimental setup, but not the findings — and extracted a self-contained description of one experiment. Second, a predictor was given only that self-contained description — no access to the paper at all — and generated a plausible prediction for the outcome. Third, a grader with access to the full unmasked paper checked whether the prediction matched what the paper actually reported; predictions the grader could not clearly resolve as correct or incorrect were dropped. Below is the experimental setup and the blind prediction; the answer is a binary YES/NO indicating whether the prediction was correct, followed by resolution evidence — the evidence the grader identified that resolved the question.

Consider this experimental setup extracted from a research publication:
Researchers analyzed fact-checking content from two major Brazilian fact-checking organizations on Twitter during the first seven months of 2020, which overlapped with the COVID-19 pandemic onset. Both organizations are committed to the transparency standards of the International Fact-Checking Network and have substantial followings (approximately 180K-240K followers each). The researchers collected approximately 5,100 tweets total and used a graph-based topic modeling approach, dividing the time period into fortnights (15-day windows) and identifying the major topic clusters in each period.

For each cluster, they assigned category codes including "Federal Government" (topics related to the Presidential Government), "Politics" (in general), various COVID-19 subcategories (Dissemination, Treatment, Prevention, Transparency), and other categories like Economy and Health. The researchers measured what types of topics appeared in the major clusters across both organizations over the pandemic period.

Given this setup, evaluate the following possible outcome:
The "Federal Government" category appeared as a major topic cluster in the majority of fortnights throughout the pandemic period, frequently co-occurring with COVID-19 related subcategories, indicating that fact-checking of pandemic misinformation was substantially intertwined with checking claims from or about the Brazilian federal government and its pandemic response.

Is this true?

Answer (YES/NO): YES